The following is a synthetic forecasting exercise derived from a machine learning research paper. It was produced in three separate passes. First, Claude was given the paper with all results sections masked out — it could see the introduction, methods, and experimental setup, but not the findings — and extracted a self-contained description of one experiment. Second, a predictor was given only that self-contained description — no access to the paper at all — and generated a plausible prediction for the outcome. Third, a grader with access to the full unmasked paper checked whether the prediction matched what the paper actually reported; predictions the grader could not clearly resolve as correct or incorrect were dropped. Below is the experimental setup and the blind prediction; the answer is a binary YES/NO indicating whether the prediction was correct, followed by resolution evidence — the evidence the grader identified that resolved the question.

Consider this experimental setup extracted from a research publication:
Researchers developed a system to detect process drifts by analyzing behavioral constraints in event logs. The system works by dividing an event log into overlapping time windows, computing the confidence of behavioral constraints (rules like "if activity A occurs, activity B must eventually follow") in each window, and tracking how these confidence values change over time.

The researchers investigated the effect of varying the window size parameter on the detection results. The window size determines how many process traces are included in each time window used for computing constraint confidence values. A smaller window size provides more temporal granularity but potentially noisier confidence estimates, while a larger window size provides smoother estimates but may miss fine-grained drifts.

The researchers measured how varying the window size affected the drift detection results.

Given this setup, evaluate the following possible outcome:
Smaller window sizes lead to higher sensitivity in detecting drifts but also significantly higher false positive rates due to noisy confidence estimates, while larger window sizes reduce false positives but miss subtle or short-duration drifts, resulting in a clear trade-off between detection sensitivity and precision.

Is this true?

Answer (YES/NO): NO